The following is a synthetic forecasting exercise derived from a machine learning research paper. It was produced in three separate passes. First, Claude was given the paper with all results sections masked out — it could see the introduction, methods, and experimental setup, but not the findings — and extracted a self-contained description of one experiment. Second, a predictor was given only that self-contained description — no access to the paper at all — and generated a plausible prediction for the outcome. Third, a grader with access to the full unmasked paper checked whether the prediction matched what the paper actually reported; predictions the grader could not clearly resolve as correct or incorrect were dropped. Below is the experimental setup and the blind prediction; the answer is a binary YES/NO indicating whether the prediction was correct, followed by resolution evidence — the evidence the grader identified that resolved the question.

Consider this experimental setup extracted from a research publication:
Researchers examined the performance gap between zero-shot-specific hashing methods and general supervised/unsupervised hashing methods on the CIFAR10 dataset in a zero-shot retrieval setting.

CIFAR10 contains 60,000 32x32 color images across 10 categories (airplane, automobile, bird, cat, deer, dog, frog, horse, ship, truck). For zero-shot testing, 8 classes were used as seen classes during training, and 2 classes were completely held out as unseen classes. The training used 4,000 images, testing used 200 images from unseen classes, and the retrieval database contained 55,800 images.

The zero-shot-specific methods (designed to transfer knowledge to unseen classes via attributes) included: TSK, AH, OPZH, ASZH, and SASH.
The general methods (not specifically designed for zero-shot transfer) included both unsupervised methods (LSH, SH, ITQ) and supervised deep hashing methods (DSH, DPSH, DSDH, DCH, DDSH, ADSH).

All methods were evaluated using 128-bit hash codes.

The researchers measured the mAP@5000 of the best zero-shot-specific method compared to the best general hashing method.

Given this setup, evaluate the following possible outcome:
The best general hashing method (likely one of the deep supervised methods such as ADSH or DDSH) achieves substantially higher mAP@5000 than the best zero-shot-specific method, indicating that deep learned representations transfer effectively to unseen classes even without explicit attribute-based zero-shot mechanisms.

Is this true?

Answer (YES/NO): NO